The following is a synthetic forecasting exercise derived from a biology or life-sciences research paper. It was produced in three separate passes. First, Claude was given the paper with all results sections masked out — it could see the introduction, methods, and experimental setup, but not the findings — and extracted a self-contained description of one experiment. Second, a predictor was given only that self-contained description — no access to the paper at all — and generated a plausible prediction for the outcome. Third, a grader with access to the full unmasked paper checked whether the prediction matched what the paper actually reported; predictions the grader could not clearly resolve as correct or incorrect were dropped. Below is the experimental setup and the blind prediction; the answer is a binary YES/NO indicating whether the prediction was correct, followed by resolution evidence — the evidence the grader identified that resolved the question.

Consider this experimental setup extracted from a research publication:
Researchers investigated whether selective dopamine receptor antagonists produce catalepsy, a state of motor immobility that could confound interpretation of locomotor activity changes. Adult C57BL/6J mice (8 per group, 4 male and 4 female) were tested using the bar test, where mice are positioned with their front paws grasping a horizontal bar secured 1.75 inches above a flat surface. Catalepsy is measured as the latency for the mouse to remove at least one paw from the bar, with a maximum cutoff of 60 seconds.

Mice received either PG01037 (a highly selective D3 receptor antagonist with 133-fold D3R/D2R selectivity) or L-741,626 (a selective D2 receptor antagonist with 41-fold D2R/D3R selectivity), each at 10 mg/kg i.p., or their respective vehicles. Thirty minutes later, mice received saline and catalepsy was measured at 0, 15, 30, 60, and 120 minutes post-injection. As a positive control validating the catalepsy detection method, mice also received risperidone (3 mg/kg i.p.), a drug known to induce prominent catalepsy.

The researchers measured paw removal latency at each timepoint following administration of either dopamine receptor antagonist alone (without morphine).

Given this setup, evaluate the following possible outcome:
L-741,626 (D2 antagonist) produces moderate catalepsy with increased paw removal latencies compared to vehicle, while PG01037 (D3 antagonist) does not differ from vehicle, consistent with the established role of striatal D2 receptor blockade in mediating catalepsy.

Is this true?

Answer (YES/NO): YES